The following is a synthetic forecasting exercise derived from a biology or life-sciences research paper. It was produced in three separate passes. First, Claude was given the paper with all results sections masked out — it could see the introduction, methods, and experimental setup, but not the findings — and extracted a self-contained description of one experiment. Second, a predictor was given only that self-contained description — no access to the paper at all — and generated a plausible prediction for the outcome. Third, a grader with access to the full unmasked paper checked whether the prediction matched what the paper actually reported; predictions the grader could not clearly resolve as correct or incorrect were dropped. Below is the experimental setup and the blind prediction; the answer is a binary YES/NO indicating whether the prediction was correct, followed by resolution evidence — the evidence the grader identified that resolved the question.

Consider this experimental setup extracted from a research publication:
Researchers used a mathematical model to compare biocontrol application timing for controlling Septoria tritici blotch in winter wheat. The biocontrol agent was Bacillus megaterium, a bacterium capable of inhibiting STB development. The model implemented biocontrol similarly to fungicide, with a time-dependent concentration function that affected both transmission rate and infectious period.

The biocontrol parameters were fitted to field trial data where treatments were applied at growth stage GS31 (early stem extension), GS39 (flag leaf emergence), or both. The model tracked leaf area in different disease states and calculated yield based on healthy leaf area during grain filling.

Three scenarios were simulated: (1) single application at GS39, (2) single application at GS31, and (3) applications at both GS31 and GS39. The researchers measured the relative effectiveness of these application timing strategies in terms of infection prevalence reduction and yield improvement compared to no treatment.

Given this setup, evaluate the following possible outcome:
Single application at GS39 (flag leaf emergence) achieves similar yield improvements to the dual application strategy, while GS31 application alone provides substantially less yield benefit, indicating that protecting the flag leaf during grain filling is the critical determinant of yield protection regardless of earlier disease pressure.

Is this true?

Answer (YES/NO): NO